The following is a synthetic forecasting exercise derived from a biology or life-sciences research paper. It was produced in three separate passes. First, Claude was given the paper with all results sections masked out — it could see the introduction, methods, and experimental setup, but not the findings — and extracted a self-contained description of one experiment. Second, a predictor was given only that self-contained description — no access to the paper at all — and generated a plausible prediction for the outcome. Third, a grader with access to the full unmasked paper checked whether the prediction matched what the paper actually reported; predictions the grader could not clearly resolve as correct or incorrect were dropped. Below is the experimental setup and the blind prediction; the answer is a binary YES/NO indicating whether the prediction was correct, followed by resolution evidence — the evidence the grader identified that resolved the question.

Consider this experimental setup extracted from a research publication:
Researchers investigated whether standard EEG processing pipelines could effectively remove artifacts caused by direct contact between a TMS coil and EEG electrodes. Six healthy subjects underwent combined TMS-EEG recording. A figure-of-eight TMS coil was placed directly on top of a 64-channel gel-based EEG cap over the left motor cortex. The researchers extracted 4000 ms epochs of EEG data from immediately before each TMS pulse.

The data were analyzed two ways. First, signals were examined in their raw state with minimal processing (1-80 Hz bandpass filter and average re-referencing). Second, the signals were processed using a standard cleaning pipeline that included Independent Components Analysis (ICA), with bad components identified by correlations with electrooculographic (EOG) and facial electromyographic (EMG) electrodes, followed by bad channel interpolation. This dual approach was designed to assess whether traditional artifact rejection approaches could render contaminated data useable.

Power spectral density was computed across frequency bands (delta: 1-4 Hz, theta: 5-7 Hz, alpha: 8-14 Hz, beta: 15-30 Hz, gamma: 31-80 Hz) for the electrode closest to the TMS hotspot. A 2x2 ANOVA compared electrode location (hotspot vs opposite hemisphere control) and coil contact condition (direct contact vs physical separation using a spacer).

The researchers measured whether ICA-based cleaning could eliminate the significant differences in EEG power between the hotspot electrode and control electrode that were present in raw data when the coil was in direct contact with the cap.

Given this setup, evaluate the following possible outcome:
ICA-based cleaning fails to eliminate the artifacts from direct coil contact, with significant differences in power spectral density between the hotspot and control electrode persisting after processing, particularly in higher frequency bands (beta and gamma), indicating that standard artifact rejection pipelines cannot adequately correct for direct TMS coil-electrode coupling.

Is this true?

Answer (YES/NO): NO